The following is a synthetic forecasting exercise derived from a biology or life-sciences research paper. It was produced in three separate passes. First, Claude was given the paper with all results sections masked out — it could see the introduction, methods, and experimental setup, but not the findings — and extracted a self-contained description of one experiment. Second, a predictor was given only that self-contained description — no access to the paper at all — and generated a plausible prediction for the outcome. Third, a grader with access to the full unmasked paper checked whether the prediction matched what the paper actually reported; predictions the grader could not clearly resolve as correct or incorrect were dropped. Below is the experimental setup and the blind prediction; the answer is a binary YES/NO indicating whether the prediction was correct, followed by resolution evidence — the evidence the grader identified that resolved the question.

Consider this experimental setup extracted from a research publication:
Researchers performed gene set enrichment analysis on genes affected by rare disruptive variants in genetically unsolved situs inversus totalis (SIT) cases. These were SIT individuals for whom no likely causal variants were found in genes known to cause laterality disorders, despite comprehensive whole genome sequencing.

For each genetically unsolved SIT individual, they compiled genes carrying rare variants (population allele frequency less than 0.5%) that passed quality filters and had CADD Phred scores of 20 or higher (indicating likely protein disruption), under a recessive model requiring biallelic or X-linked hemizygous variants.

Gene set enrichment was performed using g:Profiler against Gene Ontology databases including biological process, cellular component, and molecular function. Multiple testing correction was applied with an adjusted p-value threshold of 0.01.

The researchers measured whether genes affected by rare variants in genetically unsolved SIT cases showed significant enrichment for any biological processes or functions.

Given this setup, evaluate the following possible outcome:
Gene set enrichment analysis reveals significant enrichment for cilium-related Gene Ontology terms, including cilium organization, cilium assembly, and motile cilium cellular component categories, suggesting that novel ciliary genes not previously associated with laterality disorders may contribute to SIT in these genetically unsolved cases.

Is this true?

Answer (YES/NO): NO